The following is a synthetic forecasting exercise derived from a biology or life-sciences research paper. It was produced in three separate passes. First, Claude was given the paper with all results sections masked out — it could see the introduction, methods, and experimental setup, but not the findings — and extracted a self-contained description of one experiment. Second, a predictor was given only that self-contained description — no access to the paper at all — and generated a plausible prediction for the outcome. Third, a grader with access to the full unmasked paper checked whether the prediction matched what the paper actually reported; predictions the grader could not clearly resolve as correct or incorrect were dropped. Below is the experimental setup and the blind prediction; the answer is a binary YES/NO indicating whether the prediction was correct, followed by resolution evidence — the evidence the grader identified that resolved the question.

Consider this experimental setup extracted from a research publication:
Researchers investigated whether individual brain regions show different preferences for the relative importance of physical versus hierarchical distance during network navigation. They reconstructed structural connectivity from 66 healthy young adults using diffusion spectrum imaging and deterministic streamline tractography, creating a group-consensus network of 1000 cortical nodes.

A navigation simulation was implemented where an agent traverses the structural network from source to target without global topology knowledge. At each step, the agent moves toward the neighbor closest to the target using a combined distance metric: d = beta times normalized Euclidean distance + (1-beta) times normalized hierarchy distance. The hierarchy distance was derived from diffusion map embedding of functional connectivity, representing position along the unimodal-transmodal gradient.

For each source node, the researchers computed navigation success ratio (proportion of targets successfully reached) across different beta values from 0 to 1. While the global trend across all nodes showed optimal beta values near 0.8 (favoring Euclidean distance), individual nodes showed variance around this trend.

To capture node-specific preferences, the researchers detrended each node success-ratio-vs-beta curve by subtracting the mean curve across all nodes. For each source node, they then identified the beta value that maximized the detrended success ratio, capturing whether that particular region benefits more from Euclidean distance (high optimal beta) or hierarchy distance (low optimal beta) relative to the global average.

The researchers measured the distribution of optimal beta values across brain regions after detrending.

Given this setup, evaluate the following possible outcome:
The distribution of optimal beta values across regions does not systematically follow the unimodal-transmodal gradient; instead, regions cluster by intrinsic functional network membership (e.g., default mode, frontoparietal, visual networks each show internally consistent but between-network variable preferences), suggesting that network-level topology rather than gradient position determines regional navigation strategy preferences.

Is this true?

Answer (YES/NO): NO